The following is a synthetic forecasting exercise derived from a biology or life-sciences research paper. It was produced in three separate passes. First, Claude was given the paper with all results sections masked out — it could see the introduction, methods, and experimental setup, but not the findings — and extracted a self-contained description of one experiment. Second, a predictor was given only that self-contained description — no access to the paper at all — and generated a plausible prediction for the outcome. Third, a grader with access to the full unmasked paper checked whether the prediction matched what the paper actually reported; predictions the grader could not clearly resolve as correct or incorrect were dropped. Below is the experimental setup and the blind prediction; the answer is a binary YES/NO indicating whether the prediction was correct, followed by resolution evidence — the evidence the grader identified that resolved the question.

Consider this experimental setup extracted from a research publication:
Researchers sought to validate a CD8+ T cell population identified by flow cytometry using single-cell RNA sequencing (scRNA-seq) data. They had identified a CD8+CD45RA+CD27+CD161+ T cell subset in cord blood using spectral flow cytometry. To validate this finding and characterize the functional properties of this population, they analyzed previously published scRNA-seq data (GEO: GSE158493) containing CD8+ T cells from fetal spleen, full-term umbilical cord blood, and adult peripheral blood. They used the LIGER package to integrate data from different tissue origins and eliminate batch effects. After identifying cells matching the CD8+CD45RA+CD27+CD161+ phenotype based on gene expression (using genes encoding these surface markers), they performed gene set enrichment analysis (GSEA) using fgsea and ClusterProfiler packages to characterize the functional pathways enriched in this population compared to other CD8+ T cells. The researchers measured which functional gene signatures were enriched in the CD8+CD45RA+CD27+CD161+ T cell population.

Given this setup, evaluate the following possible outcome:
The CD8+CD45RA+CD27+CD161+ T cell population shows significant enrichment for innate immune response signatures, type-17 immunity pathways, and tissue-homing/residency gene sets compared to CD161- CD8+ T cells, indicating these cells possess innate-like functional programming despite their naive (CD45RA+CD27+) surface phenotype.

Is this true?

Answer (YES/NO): NO